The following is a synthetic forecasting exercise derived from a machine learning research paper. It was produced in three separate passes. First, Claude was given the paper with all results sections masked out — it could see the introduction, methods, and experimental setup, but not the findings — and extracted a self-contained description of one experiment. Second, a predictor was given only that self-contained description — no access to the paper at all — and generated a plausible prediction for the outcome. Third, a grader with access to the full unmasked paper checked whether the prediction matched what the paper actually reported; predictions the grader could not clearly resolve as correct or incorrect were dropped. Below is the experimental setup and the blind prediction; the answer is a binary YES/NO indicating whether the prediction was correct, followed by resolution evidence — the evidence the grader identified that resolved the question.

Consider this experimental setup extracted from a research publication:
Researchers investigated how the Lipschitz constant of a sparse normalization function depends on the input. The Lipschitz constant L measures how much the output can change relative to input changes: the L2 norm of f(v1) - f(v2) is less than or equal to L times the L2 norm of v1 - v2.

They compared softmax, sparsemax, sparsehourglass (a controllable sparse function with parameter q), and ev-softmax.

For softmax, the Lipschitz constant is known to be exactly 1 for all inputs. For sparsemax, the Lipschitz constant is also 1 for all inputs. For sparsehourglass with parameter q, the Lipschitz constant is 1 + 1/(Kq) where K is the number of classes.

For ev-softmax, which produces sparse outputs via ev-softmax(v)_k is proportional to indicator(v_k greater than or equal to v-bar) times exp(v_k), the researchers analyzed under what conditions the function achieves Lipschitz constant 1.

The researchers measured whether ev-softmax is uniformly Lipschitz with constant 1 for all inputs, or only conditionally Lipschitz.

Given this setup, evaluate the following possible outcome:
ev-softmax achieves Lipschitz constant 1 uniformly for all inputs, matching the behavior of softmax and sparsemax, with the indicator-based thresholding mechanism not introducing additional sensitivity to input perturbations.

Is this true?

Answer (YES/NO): NO